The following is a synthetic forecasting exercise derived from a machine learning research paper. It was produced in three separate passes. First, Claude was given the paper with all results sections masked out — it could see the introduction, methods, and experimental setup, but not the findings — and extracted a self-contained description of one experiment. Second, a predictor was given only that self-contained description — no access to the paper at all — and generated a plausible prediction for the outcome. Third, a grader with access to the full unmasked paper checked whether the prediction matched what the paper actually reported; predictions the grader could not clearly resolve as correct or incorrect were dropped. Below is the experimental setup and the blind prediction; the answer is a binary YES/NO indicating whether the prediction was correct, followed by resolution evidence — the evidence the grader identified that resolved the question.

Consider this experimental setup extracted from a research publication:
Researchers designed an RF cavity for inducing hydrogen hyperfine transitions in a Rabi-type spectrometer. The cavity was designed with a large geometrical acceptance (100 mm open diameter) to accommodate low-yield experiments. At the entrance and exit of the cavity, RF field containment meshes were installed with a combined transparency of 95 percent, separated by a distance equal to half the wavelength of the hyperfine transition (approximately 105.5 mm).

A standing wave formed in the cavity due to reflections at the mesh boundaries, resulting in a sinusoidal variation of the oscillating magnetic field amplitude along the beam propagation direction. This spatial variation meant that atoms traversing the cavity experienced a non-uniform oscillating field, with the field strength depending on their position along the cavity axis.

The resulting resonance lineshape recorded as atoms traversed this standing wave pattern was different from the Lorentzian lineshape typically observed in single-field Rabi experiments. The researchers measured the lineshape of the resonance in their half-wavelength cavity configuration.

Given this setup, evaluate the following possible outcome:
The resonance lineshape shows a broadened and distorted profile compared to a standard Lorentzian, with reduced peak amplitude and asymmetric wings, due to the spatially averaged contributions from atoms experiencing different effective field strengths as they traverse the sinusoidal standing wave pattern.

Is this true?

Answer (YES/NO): NO